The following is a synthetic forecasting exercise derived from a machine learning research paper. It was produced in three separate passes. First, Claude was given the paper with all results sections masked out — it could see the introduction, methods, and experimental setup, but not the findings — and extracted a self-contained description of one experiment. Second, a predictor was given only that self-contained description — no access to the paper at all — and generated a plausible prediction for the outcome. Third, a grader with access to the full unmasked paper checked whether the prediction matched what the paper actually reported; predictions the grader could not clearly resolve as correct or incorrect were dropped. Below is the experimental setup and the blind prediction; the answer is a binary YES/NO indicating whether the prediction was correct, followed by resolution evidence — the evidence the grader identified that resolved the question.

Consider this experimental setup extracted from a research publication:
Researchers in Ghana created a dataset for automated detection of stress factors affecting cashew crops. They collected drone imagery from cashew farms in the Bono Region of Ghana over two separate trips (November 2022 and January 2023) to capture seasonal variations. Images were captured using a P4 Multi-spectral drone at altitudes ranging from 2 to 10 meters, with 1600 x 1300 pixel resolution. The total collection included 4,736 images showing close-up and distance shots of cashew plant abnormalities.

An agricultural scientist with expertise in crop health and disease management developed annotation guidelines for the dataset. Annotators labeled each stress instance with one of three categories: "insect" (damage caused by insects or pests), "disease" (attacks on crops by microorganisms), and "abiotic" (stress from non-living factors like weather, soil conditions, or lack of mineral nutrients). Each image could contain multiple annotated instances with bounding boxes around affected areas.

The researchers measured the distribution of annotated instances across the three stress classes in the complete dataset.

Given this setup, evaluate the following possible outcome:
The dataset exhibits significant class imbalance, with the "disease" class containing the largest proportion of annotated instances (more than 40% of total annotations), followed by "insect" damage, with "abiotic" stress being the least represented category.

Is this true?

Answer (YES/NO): NO